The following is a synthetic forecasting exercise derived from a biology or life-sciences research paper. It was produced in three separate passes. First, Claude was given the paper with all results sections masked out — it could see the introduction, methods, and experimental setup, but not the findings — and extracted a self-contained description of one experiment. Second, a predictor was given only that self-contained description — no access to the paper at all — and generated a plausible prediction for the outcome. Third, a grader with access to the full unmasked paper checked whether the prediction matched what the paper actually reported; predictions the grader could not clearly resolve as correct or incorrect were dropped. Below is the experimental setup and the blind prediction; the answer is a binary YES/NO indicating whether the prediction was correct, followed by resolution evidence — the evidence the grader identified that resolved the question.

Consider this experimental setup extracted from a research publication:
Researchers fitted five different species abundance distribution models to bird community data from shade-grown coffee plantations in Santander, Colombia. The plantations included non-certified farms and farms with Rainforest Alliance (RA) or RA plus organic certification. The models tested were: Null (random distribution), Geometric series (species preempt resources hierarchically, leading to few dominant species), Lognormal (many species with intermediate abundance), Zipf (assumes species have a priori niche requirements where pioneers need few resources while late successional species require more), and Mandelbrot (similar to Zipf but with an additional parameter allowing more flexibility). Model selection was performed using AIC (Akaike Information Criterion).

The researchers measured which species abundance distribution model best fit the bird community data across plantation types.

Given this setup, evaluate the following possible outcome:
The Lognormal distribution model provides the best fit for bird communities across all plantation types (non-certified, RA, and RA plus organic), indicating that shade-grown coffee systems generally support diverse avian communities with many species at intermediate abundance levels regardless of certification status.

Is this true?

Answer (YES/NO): NO